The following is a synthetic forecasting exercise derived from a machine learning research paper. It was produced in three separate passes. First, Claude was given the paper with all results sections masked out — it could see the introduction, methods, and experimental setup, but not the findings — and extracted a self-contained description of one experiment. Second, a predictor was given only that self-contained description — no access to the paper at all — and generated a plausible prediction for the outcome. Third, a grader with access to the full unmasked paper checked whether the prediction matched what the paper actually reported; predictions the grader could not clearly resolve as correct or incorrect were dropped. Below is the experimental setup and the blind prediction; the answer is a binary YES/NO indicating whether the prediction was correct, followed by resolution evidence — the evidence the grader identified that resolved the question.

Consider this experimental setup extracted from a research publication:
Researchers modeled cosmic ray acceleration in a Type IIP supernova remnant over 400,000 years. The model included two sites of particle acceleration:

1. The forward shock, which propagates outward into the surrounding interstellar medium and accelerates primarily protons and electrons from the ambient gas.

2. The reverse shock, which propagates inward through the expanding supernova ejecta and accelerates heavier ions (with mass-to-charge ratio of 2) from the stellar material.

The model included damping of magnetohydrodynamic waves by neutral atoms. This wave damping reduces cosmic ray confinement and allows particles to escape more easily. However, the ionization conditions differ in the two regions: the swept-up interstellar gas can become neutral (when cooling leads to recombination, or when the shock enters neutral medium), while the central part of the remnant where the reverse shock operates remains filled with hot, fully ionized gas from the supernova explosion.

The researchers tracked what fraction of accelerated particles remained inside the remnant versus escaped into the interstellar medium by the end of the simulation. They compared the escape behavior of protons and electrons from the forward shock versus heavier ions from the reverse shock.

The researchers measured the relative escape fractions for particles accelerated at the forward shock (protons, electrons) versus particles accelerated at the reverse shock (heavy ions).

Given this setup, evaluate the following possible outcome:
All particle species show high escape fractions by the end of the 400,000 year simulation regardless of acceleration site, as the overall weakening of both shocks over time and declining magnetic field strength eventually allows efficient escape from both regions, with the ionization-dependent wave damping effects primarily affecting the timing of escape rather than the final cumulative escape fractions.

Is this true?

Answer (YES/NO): NO